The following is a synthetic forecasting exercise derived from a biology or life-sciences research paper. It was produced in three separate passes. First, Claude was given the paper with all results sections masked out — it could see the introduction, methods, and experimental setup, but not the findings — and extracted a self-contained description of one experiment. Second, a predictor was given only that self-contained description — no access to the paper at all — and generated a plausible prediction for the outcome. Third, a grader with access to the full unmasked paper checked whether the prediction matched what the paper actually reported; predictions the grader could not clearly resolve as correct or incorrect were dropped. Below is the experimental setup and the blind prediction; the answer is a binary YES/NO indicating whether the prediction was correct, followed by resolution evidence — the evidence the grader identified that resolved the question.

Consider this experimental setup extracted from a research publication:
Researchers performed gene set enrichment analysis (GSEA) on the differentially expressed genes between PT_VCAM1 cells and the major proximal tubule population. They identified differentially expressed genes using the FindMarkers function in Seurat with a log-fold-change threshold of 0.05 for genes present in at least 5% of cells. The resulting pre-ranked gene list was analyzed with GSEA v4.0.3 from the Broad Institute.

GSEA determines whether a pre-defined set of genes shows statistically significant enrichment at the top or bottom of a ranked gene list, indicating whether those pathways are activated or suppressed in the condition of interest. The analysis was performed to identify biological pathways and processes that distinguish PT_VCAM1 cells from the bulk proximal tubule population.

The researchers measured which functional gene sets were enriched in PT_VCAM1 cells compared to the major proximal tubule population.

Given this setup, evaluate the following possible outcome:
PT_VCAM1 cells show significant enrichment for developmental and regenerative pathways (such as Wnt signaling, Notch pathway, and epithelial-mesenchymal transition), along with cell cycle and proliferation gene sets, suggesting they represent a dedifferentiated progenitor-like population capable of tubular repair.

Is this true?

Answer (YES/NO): NO